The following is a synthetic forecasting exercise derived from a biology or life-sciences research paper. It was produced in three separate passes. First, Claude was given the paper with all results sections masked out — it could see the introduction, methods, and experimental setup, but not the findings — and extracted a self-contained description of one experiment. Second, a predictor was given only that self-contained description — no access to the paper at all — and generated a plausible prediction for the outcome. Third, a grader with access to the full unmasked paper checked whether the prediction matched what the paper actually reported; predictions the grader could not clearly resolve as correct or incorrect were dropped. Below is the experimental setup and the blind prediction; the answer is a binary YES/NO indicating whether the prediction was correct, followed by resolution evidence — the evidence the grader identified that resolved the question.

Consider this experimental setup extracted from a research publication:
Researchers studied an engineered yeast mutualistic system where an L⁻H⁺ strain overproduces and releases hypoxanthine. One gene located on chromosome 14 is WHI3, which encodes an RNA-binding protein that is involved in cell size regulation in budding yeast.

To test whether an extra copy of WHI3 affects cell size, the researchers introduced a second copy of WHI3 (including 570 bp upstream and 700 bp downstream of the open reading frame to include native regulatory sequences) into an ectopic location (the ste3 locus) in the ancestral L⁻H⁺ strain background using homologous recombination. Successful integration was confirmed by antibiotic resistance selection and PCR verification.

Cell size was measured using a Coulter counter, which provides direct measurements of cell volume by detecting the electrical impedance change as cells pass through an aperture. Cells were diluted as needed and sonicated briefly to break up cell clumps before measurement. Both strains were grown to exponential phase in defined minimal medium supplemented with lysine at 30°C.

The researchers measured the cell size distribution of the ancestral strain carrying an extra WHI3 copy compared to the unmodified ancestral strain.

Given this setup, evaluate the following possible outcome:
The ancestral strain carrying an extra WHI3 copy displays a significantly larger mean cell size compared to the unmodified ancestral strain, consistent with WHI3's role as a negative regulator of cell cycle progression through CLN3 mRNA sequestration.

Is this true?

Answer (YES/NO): YES